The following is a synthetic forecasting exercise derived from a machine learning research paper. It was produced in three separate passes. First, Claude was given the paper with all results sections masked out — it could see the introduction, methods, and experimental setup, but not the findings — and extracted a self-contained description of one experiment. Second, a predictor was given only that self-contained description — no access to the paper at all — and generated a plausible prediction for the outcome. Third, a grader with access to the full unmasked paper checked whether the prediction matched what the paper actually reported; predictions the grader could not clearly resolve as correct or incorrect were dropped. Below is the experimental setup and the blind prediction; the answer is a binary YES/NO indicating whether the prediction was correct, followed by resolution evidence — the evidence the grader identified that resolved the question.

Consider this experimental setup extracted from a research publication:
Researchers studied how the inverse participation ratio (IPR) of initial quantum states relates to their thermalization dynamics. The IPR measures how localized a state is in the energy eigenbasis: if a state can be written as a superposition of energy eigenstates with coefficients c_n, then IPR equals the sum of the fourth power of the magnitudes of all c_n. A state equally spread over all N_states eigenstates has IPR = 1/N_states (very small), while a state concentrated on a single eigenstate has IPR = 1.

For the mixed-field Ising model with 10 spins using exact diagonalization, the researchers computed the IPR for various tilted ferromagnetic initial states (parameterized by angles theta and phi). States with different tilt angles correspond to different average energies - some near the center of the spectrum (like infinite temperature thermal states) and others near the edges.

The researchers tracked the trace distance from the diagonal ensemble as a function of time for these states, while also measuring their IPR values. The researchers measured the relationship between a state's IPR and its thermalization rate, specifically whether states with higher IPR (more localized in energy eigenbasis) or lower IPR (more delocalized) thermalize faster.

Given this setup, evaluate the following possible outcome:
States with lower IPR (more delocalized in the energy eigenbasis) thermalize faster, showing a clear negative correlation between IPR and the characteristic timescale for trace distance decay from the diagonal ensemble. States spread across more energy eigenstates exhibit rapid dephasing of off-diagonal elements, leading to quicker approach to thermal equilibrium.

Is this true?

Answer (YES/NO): YES